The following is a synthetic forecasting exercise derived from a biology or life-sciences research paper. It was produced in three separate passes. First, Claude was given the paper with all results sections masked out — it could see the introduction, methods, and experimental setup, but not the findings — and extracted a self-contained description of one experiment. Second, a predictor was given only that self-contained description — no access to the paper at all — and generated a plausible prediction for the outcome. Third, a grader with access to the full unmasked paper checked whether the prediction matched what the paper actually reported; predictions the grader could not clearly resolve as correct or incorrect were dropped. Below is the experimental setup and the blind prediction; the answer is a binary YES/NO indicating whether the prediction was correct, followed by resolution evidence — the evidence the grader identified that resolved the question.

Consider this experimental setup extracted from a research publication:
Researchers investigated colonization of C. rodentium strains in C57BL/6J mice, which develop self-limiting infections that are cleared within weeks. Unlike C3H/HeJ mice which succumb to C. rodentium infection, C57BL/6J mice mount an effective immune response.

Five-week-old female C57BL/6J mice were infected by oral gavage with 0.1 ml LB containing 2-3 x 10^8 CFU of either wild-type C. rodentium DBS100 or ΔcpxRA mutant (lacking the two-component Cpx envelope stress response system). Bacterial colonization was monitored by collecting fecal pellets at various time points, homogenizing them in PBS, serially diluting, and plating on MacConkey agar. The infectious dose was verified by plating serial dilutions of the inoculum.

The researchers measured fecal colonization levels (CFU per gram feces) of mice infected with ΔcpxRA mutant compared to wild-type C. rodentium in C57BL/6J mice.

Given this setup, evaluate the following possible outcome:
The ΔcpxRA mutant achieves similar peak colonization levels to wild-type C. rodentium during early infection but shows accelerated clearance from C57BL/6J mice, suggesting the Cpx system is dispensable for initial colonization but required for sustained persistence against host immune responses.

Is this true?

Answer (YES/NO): NO